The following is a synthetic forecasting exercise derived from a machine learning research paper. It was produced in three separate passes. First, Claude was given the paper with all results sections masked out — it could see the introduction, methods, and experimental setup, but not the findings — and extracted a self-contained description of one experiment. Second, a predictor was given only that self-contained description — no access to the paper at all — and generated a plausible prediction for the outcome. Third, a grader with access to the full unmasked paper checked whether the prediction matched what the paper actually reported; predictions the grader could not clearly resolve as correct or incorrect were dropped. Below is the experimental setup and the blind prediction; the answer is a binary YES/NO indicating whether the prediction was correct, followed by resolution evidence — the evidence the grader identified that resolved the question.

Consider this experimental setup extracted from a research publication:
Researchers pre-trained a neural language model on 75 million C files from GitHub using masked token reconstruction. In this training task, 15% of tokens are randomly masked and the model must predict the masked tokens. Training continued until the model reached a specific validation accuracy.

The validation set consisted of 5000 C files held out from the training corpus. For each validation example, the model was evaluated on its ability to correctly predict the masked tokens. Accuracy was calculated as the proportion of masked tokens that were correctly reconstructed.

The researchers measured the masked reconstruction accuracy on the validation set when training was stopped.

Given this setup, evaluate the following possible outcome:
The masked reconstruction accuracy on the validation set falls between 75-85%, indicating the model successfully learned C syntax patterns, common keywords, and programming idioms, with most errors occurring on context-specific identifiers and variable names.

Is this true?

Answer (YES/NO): NO